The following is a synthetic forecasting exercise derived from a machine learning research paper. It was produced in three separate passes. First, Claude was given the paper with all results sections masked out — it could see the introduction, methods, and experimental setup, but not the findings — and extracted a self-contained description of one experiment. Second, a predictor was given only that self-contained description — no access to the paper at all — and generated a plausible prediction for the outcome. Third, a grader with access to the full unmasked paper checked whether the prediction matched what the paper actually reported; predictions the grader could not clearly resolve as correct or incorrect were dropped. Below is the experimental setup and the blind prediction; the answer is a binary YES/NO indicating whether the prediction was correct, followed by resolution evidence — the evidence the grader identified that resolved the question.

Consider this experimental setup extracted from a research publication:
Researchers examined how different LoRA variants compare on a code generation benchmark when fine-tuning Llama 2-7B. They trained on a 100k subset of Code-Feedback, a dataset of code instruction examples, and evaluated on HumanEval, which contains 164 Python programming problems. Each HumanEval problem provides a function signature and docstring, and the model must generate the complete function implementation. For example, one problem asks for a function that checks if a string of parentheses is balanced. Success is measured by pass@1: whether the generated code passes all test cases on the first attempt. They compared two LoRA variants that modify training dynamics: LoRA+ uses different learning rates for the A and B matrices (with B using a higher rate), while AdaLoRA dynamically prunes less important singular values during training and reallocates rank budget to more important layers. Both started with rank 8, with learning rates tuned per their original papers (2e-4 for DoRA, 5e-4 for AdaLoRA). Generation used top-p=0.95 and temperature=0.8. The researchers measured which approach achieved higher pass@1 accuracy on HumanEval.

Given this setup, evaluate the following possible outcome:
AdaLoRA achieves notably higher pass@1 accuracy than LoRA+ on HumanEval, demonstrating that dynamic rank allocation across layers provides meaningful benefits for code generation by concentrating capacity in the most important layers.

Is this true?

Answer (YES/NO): NO